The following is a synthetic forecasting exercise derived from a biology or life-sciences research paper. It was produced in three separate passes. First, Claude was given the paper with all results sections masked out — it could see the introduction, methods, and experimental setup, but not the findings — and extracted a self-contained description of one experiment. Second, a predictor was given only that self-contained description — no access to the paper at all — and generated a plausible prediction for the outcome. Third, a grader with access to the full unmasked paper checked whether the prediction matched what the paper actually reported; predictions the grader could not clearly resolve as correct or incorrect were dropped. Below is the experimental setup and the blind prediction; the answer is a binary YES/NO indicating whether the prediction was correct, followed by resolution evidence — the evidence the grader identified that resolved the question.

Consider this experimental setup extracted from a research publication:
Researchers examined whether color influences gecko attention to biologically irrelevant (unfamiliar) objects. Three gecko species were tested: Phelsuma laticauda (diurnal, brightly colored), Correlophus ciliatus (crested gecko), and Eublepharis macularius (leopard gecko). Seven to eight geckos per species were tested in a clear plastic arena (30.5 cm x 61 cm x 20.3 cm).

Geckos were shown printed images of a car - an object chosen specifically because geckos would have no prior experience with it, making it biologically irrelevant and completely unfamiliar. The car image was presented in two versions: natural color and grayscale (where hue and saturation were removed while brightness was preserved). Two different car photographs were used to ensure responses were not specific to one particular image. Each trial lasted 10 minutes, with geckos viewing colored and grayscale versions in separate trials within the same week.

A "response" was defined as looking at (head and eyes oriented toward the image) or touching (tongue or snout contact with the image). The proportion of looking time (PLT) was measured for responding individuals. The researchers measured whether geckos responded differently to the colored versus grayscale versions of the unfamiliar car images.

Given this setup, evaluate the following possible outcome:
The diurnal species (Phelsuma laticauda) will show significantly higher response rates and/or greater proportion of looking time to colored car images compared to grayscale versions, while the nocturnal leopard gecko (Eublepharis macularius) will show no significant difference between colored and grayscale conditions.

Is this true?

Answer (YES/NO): NO